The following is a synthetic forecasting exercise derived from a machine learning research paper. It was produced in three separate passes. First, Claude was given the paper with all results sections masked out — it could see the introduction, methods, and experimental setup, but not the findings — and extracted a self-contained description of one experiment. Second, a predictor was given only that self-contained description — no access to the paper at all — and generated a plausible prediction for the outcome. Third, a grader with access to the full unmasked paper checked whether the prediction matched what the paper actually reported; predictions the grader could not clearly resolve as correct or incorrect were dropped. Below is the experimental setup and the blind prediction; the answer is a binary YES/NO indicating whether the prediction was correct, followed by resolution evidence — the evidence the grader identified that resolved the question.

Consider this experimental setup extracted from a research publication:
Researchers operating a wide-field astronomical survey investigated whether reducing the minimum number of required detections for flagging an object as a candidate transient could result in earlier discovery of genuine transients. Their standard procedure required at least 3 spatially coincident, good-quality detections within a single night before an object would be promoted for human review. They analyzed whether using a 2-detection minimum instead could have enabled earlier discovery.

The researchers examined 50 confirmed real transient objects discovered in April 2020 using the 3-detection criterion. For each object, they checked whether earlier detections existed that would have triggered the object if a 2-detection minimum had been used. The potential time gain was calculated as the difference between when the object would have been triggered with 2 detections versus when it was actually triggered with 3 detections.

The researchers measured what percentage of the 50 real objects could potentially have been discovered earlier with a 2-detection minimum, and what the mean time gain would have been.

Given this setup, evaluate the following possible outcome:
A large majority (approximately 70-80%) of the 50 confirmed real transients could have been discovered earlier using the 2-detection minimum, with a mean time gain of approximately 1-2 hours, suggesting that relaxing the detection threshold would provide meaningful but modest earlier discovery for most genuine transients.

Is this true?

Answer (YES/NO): NO